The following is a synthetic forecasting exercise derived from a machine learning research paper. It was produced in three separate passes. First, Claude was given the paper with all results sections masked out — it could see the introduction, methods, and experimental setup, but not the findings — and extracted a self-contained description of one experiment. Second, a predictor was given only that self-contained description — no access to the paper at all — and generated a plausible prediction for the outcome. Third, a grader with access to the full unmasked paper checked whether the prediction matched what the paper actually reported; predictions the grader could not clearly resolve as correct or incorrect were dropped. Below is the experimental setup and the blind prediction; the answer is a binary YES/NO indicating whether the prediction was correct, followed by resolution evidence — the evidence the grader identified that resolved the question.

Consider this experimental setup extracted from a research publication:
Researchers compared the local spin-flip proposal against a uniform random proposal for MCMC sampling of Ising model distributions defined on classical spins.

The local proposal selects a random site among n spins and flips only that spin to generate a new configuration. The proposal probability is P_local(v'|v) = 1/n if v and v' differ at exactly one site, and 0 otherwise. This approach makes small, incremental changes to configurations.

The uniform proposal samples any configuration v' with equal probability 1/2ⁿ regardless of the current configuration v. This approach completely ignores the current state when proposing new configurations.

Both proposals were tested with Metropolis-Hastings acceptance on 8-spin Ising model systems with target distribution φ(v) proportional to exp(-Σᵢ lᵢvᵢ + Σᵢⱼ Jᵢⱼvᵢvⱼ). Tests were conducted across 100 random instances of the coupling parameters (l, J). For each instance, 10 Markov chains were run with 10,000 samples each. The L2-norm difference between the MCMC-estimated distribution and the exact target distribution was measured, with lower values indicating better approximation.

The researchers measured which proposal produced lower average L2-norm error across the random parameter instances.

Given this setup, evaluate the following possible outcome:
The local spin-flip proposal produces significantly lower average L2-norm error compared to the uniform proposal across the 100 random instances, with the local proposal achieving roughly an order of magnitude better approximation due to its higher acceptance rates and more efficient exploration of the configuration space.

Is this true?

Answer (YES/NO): NO